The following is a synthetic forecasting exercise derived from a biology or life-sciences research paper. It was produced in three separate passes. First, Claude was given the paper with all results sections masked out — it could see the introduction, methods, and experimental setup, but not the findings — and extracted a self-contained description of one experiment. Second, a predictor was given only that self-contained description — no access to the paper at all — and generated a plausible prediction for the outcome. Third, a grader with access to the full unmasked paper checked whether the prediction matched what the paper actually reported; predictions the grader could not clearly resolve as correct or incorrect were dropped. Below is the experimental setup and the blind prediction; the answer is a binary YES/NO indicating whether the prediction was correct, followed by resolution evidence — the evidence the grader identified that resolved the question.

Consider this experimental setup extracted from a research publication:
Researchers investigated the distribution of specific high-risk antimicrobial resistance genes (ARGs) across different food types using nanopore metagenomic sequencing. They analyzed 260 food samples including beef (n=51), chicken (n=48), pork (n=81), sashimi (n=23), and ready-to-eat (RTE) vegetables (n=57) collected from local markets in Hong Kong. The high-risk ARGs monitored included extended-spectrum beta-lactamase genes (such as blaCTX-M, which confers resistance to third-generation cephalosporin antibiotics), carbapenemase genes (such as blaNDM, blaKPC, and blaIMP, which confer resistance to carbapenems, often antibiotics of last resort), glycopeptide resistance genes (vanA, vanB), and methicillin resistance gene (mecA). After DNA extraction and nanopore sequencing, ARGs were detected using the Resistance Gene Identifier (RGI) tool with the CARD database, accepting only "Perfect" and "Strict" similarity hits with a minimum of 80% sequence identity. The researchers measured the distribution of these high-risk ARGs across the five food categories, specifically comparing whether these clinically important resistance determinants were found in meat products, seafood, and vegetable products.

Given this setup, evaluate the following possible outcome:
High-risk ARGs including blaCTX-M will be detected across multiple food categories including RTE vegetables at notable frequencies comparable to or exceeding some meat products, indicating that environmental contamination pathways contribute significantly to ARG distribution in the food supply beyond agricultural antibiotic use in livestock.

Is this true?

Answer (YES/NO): YES